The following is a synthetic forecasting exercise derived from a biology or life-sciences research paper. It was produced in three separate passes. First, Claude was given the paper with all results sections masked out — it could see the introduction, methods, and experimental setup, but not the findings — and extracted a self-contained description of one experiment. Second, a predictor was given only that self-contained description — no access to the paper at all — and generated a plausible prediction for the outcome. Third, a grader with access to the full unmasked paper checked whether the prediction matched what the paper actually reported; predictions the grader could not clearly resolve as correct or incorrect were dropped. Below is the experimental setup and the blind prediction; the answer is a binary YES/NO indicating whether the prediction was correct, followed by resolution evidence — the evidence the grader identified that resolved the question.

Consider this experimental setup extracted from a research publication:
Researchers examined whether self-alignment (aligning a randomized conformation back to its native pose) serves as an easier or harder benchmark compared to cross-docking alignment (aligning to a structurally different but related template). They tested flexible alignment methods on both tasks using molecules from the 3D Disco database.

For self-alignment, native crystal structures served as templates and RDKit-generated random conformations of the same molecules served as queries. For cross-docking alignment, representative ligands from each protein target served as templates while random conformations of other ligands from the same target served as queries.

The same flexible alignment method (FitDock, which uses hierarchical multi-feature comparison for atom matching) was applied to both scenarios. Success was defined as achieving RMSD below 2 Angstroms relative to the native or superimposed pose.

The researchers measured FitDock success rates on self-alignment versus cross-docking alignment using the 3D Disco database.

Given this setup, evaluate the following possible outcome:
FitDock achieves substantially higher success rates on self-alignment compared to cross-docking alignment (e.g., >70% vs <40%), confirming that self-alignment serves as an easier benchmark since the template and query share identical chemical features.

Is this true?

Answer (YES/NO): YES